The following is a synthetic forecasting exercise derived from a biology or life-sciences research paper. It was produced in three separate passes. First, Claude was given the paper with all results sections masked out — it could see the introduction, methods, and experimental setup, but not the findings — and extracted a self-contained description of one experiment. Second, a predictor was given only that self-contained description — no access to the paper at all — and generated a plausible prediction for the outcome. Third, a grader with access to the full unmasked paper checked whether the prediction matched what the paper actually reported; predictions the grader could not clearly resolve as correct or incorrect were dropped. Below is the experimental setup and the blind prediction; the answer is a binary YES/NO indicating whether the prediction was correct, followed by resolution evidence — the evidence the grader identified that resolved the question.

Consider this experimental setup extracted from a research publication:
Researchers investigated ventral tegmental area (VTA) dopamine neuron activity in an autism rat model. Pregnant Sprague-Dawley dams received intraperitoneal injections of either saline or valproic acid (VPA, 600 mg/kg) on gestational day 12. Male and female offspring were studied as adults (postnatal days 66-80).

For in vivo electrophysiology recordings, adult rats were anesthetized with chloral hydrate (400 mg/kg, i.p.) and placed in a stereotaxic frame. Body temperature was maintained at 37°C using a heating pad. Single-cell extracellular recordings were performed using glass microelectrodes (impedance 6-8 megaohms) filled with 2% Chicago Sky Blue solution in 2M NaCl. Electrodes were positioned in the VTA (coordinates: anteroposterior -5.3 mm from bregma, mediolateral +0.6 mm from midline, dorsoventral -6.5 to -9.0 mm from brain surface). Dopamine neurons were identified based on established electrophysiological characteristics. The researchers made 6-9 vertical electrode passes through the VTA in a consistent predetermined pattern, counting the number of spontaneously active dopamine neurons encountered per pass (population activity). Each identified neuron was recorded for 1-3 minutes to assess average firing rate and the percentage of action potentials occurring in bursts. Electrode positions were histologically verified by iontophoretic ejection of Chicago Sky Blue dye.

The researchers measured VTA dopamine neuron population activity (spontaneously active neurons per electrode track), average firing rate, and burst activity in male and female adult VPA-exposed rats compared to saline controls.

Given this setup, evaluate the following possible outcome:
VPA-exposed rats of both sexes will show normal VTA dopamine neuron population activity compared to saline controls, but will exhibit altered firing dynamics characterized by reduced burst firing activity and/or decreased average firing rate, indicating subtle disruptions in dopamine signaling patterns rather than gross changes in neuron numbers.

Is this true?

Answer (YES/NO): NO